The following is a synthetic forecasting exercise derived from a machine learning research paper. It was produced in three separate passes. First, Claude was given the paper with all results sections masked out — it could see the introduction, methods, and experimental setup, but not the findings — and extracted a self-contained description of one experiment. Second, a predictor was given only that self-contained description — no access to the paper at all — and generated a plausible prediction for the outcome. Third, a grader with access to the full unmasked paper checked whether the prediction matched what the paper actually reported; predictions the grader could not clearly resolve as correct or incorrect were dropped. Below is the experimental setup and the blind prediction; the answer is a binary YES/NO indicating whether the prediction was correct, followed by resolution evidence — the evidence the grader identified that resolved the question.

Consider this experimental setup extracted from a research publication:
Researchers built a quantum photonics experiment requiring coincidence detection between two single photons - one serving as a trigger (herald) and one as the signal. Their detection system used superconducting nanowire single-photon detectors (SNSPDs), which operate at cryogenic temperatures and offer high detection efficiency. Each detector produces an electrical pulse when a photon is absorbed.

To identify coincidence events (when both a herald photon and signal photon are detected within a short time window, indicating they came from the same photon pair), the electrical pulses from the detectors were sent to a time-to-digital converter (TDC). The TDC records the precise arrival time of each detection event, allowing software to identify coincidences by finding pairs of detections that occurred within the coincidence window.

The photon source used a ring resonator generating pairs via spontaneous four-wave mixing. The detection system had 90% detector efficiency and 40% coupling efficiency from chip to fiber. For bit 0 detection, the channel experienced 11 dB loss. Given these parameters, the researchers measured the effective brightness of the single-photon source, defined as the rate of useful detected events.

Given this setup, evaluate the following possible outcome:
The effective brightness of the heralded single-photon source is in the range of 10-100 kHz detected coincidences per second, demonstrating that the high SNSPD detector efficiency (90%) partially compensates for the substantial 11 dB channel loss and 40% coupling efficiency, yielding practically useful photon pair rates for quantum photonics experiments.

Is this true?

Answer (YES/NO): NO